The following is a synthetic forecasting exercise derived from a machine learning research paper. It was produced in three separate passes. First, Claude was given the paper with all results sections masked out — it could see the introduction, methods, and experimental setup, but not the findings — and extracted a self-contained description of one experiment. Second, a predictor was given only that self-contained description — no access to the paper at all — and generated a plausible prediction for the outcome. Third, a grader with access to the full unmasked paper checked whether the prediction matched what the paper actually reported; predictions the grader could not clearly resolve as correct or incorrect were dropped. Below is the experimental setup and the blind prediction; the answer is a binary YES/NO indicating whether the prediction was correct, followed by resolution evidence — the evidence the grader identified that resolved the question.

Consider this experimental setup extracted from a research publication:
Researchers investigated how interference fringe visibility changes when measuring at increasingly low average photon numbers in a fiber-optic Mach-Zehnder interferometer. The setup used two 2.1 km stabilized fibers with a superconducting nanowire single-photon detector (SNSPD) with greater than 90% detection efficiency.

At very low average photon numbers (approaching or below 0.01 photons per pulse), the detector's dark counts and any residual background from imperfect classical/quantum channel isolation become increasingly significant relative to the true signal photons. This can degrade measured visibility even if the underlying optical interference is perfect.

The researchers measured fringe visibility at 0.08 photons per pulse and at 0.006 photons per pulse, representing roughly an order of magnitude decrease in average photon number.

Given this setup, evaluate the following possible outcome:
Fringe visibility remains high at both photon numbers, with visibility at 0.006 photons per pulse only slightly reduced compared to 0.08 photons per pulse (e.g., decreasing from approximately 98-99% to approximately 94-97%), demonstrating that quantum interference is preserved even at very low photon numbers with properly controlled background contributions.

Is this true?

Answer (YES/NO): YES